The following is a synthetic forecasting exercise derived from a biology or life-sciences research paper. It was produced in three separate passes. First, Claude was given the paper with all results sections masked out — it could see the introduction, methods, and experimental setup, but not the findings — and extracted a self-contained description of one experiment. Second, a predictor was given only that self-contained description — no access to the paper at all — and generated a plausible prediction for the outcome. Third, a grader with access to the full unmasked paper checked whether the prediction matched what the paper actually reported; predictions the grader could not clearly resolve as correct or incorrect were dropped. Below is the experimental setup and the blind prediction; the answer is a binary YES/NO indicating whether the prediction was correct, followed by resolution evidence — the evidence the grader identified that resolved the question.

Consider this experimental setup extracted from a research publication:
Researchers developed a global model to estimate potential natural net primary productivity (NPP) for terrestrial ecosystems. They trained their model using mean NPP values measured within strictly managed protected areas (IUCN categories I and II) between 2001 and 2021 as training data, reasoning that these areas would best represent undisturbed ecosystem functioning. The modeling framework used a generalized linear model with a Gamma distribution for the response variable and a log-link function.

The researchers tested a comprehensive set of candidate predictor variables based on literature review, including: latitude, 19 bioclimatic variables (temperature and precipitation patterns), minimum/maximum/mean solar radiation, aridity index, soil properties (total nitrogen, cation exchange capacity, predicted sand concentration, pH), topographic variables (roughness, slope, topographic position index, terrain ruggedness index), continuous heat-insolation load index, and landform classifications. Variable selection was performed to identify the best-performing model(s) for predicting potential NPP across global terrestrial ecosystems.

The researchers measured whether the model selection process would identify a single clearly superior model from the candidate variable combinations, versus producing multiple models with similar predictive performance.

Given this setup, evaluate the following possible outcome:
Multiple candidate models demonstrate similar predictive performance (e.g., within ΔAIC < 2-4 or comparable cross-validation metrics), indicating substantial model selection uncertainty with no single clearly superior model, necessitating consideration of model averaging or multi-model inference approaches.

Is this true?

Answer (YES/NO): YES